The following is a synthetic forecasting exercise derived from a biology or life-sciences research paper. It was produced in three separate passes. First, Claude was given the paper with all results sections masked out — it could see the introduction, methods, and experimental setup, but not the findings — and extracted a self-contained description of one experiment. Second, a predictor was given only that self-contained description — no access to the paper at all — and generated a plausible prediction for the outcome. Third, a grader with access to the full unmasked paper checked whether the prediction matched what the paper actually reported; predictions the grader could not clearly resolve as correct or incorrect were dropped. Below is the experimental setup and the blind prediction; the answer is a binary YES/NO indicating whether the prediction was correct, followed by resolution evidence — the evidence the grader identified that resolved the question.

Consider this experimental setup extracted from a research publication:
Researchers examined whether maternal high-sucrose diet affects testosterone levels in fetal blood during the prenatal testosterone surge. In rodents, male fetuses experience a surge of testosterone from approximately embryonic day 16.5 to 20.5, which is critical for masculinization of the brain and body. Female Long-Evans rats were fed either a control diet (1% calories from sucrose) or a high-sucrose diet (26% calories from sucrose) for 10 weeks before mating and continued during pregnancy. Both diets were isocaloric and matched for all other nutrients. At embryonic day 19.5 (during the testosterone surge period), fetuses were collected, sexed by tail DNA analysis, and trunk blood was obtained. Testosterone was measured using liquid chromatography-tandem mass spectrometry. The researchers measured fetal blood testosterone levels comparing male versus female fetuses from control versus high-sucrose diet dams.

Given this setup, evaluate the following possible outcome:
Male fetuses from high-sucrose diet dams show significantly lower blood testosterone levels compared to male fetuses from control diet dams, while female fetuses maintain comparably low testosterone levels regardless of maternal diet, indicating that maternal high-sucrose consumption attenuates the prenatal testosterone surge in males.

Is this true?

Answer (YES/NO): NO